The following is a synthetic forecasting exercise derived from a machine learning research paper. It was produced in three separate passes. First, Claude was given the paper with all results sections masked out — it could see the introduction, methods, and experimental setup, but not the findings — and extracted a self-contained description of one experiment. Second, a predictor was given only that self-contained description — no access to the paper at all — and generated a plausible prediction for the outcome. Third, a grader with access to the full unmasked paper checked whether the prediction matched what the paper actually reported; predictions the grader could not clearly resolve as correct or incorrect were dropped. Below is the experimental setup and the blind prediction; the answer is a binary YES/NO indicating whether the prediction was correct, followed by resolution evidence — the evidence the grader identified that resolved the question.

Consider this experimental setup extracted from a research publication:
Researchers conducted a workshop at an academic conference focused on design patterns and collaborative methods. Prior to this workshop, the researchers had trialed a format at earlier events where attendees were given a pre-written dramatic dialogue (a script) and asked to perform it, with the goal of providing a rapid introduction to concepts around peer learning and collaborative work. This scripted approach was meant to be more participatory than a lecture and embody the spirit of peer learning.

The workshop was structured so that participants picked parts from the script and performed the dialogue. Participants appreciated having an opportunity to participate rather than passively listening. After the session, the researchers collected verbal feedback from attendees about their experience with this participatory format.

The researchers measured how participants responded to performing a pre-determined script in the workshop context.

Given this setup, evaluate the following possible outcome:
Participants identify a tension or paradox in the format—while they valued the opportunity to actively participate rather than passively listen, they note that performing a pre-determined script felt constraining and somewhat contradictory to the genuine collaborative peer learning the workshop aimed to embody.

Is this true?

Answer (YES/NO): YES